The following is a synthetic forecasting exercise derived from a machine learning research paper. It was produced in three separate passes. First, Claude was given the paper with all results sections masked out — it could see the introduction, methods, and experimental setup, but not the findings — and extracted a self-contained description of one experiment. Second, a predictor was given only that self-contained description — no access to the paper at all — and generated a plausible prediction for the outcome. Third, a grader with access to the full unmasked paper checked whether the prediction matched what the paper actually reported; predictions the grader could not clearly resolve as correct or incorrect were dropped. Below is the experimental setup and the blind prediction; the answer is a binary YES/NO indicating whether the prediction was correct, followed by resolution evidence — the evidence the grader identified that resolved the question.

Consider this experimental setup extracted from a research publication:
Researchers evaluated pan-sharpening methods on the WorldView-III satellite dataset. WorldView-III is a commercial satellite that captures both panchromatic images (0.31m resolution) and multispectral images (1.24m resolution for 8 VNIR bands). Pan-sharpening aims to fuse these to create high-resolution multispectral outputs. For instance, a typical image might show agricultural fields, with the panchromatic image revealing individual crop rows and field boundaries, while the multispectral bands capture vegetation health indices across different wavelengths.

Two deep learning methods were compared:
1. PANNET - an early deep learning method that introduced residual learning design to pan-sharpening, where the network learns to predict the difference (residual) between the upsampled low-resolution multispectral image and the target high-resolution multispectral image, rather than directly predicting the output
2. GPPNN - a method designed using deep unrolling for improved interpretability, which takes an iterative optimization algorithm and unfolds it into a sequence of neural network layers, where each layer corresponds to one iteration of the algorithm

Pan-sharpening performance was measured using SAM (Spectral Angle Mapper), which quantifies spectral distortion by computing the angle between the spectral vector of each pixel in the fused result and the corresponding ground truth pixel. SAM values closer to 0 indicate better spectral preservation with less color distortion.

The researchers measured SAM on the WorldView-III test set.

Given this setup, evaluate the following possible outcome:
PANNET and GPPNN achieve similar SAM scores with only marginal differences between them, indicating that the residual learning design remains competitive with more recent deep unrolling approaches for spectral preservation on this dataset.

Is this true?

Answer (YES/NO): NO